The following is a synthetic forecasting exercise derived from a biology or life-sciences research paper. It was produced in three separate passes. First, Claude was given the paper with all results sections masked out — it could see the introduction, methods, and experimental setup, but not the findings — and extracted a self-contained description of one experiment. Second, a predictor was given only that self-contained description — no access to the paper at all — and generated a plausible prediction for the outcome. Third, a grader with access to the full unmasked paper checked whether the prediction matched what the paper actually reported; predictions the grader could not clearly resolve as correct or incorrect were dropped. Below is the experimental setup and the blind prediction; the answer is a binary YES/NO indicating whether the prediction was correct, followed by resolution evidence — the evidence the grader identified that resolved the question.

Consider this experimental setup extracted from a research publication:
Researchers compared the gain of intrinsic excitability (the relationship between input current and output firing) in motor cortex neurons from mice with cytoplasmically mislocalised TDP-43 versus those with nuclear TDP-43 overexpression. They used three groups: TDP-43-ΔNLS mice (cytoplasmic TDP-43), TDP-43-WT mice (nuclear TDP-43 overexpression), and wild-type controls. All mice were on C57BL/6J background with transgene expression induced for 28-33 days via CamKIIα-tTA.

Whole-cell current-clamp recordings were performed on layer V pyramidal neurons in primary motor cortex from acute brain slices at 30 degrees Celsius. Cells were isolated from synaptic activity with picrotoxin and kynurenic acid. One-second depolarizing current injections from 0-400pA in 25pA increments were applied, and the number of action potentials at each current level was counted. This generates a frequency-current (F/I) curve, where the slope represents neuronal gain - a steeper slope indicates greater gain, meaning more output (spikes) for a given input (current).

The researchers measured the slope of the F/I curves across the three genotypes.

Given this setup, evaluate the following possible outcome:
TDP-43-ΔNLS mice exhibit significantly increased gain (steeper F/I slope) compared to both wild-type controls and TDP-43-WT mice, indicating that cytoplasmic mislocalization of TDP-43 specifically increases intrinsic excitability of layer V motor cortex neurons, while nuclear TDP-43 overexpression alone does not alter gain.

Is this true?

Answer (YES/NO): YES